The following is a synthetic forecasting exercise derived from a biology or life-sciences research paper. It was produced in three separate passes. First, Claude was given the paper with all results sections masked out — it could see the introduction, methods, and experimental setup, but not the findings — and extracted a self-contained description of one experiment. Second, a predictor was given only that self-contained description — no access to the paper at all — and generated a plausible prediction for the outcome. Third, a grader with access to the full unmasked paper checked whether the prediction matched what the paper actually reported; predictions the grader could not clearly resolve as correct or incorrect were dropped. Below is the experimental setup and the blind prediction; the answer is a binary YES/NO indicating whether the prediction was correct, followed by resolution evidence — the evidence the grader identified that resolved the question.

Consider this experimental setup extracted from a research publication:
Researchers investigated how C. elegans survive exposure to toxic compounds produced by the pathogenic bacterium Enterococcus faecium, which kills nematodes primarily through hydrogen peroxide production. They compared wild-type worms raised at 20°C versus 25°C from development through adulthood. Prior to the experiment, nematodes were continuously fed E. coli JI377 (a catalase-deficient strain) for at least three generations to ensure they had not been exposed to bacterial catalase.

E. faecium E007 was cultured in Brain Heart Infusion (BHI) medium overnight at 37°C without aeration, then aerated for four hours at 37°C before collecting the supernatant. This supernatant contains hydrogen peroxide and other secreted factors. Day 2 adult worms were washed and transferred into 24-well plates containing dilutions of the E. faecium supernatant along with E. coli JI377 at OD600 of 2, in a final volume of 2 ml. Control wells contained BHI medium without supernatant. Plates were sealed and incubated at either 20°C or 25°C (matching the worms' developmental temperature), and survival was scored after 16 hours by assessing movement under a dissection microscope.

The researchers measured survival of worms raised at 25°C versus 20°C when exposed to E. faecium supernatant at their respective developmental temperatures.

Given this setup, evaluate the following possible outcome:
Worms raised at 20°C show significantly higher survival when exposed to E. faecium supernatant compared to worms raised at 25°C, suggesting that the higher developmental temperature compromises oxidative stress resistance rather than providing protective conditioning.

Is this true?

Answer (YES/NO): NO